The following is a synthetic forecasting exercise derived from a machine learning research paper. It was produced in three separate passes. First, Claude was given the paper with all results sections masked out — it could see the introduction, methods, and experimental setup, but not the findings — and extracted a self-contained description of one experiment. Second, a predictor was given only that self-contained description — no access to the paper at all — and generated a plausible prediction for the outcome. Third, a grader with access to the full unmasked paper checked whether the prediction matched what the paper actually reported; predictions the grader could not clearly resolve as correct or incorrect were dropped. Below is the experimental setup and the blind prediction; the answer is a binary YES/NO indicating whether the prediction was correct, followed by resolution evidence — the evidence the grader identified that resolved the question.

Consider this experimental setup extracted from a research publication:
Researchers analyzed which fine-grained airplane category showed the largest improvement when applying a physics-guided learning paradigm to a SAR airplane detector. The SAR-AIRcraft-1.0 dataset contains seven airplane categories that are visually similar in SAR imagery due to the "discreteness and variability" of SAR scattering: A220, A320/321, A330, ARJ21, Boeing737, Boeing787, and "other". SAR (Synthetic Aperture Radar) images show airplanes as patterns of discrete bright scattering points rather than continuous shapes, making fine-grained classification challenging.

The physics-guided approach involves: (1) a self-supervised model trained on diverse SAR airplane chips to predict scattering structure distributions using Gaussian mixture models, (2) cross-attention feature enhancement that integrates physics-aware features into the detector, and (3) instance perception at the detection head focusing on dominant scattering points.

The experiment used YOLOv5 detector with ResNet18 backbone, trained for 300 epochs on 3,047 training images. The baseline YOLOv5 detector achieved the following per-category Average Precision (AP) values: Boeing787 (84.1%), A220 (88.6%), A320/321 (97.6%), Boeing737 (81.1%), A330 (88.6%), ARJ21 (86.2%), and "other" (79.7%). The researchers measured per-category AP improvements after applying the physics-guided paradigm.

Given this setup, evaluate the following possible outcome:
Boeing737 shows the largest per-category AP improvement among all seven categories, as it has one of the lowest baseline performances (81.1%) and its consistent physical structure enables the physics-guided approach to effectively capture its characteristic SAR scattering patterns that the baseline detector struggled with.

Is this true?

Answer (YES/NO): NO